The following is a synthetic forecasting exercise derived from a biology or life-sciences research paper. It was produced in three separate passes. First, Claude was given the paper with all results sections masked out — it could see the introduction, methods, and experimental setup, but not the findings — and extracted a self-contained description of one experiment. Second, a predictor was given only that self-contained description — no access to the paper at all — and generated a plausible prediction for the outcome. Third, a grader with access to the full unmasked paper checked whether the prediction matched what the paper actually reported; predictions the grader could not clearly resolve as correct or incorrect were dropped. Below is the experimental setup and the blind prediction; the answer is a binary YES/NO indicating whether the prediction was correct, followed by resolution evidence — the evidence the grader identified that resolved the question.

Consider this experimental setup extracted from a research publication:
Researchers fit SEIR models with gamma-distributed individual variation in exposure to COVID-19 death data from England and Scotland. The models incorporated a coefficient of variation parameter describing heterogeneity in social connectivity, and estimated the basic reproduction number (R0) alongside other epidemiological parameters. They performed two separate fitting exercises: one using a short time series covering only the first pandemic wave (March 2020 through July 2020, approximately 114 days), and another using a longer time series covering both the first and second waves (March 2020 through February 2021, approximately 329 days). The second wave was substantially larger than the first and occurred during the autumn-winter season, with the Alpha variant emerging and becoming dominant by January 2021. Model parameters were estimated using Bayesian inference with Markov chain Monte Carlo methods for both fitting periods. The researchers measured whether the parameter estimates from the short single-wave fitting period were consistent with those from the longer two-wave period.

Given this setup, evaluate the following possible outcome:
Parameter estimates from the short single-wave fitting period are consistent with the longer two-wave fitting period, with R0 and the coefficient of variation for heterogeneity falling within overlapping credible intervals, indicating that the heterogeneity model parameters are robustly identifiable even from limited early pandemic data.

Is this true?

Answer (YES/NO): YES